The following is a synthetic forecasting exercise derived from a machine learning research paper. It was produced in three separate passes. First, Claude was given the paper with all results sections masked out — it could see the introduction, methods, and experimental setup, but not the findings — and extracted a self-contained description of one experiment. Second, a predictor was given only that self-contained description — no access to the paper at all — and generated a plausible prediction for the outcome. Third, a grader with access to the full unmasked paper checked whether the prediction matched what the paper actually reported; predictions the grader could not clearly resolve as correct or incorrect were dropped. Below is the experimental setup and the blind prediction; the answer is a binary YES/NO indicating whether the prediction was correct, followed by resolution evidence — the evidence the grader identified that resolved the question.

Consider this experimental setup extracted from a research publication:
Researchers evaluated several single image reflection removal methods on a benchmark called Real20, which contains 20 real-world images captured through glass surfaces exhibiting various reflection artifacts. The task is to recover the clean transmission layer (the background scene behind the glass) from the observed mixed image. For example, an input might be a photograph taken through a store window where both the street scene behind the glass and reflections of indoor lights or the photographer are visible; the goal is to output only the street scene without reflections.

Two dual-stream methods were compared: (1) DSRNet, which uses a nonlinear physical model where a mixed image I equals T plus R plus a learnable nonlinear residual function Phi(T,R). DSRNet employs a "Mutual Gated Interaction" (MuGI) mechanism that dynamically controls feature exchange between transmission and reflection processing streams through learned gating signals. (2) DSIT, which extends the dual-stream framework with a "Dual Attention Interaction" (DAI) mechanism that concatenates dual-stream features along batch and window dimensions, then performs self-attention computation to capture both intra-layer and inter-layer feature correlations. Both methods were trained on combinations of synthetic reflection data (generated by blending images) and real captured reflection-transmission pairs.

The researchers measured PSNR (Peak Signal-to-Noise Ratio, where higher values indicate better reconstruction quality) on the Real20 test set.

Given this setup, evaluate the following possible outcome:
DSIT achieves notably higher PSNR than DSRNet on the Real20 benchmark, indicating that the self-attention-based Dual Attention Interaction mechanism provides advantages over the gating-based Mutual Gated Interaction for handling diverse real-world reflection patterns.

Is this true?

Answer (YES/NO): YES